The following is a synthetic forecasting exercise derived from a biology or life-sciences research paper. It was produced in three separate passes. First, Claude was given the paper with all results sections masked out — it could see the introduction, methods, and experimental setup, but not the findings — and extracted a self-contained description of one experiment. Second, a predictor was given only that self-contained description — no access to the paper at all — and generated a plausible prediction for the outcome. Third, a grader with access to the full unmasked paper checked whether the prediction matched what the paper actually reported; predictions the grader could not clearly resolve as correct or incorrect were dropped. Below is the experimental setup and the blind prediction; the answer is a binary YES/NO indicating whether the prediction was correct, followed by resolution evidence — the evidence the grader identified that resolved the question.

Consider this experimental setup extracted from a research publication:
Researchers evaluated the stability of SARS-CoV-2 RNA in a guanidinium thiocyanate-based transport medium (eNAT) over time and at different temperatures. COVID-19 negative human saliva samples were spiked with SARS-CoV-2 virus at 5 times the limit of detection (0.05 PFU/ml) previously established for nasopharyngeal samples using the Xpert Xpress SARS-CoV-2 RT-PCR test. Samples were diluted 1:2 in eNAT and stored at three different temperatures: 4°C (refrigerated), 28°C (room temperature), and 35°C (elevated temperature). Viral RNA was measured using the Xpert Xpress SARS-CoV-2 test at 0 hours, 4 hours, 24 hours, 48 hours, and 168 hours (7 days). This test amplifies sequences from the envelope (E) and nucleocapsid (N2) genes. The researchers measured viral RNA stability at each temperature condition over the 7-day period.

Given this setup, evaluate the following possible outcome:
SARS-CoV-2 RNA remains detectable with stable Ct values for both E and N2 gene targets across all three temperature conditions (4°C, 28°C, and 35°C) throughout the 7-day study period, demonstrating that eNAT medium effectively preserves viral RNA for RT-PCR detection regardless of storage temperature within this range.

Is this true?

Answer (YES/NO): NO